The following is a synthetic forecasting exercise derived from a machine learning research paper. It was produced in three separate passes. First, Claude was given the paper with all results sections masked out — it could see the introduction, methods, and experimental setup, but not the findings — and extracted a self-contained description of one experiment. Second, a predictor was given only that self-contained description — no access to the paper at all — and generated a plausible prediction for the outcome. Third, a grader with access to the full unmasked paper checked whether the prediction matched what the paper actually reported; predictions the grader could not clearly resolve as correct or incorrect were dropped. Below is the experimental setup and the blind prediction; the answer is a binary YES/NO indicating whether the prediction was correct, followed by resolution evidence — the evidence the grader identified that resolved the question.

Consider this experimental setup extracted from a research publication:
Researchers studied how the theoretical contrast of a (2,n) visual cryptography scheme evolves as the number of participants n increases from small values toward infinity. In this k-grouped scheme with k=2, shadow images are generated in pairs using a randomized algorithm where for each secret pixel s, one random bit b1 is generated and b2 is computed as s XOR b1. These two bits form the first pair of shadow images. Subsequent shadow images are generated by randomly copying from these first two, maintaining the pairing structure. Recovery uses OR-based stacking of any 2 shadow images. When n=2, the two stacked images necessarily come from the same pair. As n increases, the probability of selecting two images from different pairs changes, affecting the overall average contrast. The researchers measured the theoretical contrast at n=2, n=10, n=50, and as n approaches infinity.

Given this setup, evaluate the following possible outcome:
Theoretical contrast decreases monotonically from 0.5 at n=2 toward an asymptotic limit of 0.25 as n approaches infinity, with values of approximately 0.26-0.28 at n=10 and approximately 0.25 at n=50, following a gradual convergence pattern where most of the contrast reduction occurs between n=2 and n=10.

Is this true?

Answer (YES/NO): NO